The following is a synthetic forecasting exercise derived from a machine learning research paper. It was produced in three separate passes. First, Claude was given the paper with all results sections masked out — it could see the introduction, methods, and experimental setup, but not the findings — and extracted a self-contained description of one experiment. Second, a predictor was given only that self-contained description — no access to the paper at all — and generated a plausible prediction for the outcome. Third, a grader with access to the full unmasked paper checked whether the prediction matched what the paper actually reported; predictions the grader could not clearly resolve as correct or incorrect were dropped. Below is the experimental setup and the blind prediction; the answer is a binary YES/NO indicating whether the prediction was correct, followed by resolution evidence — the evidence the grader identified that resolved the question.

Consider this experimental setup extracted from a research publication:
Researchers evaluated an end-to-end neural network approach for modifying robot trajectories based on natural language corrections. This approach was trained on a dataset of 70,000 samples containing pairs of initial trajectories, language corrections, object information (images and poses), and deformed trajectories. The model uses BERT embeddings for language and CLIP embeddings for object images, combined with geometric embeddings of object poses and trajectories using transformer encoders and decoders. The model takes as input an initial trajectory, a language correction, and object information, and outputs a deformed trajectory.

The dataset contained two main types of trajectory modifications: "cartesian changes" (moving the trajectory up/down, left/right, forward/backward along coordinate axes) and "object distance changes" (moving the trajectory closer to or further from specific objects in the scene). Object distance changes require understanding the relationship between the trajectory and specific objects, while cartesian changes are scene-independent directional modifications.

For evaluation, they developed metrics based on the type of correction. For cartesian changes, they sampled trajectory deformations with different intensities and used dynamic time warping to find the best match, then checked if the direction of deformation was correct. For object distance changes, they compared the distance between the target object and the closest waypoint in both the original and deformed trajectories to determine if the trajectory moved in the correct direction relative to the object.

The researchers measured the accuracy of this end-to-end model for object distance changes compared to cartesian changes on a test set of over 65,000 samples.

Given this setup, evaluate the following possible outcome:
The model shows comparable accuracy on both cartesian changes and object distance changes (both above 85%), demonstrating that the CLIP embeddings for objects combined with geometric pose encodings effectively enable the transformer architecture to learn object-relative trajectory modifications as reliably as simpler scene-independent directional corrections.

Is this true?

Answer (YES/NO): NO